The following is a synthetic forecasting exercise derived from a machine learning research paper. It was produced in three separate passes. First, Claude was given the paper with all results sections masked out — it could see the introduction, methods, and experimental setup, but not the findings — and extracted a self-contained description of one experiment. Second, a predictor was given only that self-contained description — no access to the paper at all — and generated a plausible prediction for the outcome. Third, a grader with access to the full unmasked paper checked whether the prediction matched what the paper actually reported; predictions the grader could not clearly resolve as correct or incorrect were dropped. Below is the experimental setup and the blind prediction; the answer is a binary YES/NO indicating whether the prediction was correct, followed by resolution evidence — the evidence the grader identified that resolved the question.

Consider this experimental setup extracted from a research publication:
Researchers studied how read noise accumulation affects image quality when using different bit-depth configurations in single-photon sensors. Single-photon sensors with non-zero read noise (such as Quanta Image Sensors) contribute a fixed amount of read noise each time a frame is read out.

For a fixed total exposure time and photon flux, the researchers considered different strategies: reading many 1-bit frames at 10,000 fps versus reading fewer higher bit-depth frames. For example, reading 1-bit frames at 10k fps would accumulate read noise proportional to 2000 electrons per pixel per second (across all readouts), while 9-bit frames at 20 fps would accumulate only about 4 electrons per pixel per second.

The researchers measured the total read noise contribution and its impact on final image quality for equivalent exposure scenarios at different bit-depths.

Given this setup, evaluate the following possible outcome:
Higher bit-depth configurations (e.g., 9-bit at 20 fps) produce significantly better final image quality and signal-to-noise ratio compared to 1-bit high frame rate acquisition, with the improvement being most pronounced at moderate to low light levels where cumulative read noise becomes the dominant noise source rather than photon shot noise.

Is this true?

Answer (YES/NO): NO